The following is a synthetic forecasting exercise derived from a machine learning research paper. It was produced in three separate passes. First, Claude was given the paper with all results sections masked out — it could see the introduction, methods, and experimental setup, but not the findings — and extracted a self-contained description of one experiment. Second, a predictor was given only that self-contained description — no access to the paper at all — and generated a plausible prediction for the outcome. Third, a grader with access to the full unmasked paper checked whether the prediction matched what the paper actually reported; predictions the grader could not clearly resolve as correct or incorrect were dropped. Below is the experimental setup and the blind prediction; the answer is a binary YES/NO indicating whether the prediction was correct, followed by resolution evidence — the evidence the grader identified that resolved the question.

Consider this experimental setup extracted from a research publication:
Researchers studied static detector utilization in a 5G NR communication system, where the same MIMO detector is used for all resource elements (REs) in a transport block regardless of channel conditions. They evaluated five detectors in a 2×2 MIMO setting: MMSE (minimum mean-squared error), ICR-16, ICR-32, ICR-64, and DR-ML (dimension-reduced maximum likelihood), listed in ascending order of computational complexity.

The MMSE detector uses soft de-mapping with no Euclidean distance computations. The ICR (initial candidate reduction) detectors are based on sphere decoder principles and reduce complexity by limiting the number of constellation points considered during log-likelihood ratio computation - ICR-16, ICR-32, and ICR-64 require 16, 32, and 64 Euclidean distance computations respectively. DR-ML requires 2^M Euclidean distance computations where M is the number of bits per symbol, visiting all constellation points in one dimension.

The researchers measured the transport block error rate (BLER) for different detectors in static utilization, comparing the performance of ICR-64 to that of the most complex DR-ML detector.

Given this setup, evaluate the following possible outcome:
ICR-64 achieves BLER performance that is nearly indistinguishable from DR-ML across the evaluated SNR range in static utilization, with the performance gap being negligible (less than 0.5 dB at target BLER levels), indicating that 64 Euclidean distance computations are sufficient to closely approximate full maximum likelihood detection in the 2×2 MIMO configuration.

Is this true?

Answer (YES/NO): YES